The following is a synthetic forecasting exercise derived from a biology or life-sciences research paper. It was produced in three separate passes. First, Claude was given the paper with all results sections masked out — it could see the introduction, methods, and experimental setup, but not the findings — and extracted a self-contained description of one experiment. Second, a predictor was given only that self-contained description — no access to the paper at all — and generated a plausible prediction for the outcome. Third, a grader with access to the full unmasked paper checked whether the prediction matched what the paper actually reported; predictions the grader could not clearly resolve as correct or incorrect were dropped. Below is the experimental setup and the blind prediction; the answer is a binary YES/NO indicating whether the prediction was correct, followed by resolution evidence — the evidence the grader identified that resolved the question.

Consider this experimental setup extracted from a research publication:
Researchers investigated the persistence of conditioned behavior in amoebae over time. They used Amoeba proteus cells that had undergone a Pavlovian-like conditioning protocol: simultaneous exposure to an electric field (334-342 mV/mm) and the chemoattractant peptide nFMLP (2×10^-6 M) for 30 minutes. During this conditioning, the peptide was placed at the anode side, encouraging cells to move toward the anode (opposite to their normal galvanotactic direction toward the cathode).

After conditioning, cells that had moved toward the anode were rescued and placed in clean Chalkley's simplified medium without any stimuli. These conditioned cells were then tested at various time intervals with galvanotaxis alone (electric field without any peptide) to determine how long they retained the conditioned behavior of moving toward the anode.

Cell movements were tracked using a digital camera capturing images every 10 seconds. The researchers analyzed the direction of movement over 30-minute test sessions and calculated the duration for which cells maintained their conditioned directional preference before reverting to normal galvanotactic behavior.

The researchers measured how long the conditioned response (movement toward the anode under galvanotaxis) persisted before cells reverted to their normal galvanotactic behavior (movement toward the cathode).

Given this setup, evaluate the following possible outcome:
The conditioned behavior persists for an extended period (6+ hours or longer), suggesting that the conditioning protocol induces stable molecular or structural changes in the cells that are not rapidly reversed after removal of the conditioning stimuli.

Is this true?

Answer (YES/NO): NO